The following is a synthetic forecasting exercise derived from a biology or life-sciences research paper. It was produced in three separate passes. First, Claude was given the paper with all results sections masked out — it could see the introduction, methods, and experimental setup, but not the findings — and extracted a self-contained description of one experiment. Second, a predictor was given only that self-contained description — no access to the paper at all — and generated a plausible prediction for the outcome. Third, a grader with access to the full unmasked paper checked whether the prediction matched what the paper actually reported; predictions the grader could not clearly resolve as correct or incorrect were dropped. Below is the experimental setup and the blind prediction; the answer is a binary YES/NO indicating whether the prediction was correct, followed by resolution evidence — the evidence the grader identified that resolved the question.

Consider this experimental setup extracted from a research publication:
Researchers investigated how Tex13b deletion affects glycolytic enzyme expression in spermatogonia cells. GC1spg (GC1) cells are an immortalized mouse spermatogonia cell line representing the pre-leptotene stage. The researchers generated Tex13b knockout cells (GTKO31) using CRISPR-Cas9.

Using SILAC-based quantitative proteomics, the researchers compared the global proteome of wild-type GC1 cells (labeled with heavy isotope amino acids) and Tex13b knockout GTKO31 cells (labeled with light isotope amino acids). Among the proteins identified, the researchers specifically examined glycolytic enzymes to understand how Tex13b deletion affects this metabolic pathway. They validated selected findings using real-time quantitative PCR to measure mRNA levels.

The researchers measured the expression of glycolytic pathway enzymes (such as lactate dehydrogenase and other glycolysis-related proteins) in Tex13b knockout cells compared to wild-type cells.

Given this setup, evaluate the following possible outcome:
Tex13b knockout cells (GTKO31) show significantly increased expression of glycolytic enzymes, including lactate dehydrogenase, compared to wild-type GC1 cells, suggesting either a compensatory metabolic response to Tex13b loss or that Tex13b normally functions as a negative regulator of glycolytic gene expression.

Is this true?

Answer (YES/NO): YES